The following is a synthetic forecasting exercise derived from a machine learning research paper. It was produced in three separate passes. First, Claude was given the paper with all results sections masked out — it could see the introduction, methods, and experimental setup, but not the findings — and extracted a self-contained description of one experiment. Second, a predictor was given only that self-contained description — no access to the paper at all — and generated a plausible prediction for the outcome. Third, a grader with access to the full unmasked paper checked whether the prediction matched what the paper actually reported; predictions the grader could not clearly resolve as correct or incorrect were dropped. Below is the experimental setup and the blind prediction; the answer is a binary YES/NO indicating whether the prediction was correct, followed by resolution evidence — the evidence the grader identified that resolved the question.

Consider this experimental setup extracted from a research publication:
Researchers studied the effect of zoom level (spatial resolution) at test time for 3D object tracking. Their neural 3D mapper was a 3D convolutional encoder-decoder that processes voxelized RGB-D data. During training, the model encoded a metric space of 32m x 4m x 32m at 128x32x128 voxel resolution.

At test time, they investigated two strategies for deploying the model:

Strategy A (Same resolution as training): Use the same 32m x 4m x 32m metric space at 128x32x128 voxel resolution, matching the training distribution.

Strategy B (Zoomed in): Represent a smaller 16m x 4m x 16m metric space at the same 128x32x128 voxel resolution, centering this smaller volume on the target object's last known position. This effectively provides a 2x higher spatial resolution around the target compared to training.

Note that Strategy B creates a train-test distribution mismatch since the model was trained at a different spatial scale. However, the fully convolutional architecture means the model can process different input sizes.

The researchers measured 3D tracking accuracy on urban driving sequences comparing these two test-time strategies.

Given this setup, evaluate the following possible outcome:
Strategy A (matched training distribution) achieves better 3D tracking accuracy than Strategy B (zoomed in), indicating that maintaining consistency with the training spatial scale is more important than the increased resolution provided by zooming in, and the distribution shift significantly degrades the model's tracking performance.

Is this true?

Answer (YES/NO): NO